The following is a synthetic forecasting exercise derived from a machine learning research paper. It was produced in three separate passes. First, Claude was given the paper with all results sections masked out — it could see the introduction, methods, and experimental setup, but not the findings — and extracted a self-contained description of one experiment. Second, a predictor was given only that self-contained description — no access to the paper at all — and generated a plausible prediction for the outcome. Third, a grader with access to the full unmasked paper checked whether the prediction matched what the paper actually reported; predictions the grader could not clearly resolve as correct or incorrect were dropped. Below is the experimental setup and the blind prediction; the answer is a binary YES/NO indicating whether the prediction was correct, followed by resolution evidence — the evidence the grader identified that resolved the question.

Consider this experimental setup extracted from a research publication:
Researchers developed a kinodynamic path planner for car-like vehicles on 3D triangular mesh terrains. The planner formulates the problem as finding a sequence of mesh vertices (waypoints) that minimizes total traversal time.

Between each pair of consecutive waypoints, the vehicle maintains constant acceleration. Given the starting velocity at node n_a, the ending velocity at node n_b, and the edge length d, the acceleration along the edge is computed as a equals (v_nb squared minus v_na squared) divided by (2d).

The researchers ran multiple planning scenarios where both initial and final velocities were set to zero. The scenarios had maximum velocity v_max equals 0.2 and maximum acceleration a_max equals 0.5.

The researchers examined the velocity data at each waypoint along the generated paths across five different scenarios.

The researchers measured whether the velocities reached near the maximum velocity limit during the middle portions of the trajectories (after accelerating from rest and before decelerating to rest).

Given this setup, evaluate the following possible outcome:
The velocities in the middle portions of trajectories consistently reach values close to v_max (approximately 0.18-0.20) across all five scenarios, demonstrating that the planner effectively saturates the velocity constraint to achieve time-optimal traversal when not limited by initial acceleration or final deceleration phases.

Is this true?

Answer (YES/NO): YES